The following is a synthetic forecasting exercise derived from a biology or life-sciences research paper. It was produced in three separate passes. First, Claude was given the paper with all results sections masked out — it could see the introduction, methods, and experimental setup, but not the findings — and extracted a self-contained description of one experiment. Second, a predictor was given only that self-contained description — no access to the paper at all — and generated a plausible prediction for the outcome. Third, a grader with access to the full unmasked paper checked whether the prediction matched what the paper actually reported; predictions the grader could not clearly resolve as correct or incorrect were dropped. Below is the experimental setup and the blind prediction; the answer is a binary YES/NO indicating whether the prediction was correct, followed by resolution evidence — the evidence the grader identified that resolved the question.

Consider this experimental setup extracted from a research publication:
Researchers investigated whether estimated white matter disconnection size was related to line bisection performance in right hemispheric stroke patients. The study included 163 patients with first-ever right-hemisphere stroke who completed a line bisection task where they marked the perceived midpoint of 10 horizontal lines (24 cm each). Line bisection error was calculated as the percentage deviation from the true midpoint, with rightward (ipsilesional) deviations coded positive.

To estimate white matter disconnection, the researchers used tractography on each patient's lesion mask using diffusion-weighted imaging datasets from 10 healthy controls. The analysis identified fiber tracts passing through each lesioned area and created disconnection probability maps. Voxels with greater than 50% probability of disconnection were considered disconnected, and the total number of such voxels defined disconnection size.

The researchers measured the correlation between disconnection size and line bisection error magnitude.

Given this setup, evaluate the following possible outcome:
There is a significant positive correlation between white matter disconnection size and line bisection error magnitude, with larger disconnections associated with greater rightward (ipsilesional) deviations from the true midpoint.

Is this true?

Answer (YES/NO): YES